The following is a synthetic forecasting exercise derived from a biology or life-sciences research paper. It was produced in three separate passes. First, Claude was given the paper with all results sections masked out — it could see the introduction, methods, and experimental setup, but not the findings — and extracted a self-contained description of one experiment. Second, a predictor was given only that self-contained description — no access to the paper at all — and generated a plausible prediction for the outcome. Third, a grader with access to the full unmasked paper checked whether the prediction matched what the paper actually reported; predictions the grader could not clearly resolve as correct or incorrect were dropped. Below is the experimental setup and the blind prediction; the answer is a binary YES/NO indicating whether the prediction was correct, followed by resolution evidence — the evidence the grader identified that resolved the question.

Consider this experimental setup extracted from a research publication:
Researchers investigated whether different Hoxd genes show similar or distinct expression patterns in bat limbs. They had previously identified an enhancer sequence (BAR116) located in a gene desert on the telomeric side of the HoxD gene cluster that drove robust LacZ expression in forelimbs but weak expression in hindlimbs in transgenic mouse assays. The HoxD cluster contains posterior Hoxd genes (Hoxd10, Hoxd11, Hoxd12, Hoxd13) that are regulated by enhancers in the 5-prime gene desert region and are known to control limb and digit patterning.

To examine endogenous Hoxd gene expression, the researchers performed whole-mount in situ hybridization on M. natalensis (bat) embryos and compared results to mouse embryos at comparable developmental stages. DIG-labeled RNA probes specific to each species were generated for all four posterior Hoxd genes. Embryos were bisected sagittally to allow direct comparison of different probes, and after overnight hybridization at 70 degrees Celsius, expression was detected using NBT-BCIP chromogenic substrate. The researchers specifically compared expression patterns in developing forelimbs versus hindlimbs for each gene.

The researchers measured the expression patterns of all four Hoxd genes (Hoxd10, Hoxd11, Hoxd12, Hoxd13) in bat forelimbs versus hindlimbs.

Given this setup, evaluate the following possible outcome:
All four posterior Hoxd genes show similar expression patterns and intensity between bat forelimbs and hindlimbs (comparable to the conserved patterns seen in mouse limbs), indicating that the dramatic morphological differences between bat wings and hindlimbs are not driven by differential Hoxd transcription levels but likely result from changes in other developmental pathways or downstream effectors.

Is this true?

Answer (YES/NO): NO